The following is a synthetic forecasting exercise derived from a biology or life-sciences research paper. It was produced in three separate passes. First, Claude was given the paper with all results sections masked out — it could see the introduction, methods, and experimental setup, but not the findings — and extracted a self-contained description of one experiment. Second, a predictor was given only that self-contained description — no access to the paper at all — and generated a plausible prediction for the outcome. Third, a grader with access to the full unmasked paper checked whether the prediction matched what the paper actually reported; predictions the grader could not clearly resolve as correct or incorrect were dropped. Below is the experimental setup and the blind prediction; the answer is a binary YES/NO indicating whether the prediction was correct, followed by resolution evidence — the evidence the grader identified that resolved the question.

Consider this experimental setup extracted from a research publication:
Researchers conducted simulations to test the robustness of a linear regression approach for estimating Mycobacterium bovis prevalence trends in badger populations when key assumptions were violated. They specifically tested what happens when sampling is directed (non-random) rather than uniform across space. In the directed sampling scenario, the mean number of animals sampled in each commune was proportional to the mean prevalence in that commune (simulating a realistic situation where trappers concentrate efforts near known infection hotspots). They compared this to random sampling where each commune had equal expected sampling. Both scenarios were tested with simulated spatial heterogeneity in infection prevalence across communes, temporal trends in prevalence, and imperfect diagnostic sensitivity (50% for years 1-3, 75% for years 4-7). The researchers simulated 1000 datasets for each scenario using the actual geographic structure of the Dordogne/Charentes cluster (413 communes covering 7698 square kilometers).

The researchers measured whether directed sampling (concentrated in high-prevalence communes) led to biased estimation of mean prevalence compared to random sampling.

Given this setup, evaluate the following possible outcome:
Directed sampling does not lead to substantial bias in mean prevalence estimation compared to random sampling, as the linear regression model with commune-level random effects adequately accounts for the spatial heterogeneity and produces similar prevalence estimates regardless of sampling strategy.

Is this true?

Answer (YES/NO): NO